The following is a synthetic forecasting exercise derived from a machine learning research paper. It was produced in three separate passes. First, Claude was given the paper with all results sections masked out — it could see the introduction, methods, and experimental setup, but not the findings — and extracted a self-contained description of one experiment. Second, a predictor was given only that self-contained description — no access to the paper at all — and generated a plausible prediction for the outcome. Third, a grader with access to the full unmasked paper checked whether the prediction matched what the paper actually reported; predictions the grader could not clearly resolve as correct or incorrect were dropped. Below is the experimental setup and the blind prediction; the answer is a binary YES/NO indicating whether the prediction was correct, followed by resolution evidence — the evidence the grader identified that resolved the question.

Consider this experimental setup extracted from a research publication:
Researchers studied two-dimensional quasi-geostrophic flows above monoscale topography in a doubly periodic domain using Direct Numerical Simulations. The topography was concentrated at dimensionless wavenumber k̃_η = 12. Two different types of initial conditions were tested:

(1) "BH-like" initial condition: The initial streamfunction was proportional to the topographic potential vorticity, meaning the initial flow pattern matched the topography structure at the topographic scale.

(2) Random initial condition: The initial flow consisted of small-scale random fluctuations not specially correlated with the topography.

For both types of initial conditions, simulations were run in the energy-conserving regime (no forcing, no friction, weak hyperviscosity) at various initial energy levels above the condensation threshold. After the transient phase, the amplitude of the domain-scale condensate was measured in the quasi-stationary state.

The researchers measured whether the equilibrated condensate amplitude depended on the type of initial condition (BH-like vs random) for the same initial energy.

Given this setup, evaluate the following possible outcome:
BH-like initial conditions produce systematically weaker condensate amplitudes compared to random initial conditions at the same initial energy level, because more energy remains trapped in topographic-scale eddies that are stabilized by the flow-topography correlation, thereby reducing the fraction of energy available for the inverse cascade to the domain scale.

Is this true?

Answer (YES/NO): NO